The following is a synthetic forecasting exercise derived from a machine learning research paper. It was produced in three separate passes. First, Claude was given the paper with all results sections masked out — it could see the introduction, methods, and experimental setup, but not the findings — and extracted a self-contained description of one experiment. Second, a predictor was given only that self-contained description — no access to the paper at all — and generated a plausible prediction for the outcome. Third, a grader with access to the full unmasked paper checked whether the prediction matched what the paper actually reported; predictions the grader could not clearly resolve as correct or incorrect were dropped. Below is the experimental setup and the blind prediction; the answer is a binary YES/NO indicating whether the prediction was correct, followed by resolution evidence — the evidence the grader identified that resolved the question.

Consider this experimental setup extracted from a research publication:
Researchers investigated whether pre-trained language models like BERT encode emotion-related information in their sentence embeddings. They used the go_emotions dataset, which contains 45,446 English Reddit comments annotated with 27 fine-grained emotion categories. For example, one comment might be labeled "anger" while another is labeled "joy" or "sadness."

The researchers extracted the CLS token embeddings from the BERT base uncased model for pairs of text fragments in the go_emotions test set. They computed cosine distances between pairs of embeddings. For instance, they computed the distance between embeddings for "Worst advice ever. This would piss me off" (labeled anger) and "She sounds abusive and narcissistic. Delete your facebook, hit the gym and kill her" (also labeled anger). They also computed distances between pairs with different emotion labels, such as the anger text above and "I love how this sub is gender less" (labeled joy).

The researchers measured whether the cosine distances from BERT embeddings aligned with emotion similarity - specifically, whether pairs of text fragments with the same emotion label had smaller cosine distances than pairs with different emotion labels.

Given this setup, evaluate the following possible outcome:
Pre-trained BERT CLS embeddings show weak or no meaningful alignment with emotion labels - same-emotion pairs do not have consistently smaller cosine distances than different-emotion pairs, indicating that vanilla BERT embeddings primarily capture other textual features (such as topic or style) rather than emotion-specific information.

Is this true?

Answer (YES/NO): YES